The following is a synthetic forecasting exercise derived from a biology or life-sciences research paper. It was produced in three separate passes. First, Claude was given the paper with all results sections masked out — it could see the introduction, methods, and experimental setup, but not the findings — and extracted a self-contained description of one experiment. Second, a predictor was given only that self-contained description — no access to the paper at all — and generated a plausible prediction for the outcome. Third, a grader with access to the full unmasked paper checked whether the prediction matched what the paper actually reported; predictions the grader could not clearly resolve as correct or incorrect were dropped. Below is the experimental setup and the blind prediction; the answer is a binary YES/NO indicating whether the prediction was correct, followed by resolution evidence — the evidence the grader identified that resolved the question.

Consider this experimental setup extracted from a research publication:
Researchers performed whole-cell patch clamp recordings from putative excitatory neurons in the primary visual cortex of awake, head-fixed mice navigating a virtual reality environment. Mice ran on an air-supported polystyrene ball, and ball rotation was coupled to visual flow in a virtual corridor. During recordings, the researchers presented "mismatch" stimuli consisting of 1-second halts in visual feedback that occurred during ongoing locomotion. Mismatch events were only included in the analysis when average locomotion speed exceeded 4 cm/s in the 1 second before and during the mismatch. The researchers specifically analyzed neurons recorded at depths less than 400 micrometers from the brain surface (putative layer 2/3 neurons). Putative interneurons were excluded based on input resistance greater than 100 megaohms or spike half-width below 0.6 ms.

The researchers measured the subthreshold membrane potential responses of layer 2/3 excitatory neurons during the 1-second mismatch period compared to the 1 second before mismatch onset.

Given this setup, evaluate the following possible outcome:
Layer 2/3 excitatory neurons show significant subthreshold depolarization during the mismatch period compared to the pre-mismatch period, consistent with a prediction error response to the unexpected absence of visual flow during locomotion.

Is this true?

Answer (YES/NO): NO